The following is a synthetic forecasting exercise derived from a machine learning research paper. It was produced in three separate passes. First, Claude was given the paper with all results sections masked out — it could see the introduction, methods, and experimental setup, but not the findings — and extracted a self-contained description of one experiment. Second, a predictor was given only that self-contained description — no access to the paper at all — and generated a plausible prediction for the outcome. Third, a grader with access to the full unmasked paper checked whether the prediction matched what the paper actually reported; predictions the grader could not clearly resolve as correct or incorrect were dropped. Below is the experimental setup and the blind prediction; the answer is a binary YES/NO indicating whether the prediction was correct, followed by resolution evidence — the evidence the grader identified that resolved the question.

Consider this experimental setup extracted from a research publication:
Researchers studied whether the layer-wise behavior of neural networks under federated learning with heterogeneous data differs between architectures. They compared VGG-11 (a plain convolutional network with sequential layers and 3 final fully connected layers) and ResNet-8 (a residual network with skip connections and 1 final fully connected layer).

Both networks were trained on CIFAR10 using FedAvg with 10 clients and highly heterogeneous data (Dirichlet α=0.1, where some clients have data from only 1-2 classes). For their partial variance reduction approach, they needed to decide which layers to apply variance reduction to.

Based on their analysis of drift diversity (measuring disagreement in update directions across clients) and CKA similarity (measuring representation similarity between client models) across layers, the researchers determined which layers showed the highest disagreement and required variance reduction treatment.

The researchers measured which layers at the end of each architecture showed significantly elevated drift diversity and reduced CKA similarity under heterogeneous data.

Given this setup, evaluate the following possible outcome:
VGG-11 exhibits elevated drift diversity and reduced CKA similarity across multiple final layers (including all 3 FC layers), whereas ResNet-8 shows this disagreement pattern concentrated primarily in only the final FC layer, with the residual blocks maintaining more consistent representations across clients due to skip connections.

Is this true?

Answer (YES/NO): NO